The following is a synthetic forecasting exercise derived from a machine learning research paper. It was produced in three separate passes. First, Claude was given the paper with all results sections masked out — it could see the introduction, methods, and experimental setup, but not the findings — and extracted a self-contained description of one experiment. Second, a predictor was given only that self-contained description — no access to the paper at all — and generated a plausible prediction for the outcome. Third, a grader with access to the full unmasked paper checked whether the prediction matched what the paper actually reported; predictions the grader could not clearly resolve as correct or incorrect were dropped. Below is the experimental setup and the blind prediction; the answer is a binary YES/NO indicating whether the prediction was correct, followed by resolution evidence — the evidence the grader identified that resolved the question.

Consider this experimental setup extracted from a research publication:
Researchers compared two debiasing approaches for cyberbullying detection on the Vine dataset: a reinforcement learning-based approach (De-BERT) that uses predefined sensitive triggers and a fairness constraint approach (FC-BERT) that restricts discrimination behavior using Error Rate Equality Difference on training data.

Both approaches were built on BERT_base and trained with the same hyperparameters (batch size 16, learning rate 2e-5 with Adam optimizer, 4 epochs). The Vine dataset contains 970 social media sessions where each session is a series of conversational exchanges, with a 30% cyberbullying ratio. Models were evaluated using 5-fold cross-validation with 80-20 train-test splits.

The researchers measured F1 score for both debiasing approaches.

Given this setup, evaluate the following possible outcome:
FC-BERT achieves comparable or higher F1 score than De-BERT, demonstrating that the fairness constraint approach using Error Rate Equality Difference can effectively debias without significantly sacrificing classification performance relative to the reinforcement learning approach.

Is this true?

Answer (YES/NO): NO